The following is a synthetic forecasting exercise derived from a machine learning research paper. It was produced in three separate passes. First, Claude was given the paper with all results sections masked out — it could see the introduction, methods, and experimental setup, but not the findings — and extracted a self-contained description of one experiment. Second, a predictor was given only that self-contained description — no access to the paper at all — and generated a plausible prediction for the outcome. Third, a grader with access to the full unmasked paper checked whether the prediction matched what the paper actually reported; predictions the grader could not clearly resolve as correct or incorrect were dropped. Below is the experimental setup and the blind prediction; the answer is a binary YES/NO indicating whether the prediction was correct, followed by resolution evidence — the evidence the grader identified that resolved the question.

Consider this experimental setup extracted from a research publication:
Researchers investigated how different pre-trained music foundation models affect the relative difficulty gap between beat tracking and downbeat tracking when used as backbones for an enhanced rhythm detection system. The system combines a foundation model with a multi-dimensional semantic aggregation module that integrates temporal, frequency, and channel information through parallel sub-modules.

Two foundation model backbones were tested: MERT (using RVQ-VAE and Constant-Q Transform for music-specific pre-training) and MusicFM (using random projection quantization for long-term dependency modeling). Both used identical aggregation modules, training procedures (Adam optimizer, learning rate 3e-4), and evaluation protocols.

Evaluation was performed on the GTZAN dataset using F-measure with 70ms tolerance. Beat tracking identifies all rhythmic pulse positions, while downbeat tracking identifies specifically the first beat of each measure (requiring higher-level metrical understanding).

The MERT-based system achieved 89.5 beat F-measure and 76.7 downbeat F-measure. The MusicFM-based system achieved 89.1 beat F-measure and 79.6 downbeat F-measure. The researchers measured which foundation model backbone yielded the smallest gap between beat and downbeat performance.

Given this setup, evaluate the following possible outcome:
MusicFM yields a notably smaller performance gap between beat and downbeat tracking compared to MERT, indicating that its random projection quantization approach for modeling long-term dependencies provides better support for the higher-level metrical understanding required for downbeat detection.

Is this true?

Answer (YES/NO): YES